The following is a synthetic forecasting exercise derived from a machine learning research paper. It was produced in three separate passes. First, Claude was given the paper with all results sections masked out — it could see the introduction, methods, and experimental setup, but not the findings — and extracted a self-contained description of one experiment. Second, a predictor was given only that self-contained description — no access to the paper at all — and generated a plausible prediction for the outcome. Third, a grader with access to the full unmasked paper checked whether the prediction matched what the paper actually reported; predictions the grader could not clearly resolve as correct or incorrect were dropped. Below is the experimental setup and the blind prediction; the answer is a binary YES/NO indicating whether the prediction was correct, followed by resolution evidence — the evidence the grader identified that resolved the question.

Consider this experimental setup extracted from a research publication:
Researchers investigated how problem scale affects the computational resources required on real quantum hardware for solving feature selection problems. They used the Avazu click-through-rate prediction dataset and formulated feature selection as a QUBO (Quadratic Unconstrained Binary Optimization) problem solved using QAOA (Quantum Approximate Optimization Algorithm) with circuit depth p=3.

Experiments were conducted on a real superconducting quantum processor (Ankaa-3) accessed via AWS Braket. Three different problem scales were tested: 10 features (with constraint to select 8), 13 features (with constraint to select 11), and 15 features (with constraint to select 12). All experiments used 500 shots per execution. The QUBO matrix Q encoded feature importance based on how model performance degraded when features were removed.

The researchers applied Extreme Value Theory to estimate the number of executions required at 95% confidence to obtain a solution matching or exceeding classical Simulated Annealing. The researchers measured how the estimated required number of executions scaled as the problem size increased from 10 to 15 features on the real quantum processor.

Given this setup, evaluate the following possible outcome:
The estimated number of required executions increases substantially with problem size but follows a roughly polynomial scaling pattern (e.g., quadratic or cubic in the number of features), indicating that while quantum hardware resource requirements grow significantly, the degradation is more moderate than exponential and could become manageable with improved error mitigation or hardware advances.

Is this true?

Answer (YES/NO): YES